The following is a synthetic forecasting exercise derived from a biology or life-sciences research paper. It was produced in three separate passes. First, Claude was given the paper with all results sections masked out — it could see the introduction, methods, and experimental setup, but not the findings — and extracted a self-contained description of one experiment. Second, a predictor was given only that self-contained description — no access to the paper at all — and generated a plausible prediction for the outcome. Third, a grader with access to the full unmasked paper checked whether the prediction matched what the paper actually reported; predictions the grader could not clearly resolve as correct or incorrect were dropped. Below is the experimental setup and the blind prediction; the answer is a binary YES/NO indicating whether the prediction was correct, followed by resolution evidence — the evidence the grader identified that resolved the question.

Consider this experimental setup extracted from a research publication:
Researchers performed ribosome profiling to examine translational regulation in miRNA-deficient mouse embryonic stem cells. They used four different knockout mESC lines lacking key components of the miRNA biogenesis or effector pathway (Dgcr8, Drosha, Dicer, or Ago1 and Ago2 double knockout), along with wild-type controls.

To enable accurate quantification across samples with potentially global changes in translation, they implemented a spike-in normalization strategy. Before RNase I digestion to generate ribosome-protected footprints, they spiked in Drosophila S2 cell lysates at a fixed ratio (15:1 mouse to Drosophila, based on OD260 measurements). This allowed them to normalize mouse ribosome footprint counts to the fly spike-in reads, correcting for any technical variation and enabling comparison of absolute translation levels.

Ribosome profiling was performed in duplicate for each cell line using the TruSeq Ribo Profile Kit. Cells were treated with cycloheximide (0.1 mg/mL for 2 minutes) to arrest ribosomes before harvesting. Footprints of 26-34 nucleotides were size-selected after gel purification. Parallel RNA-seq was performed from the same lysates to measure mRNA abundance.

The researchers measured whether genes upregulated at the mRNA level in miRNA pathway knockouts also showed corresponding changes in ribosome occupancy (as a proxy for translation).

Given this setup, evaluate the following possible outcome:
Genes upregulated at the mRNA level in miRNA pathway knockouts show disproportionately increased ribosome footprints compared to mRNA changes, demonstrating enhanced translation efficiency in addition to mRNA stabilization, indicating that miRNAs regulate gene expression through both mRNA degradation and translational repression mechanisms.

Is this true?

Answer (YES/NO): NO